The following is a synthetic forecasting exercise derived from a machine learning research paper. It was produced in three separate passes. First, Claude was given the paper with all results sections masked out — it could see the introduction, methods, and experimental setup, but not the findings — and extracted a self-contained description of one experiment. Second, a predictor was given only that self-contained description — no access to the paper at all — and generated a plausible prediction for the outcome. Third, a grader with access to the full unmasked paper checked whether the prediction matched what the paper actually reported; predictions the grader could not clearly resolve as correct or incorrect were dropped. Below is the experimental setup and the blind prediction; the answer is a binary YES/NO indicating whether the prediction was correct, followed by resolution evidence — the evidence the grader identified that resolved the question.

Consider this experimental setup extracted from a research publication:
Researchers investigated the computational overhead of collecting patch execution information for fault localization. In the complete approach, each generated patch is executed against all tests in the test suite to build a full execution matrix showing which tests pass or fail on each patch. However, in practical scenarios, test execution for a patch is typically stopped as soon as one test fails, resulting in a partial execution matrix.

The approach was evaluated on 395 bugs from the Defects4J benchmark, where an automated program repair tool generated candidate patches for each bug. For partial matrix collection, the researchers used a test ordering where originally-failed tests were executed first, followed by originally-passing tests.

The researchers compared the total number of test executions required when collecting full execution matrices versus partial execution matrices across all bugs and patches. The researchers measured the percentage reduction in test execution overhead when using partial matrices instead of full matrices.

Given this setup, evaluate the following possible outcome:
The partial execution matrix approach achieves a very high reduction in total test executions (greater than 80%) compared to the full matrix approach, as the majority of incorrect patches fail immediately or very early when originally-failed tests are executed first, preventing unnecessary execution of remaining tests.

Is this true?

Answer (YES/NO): YES